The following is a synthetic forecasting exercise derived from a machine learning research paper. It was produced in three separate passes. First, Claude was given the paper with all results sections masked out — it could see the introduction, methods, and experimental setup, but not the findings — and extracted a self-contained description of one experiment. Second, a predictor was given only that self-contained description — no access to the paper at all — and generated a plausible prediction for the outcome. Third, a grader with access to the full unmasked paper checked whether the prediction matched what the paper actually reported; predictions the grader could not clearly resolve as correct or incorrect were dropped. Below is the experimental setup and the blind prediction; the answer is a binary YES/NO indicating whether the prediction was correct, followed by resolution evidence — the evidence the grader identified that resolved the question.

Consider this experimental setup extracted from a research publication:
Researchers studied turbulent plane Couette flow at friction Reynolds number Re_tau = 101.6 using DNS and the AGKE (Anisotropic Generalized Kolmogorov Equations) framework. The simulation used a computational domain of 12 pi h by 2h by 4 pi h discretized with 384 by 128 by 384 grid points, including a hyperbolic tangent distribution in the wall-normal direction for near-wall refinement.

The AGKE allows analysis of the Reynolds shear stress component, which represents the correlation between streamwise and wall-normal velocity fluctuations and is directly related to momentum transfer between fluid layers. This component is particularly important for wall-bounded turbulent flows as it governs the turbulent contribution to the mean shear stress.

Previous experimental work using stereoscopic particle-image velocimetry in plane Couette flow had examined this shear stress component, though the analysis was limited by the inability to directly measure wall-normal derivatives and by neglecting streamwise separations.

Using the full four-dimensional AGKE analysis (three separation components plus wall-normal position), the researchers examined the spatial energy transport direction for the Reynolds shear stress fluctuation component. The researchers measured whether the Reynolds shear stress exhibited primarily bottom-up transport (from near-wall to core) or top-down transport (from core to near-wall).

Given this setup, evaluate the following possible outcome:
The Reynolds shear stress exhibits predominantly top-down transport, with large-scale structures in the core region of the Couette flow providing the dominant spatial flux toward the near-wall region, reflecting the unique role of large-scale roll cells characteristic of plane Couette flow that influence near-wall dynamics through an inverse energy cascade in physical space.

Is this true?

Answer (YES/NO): YES